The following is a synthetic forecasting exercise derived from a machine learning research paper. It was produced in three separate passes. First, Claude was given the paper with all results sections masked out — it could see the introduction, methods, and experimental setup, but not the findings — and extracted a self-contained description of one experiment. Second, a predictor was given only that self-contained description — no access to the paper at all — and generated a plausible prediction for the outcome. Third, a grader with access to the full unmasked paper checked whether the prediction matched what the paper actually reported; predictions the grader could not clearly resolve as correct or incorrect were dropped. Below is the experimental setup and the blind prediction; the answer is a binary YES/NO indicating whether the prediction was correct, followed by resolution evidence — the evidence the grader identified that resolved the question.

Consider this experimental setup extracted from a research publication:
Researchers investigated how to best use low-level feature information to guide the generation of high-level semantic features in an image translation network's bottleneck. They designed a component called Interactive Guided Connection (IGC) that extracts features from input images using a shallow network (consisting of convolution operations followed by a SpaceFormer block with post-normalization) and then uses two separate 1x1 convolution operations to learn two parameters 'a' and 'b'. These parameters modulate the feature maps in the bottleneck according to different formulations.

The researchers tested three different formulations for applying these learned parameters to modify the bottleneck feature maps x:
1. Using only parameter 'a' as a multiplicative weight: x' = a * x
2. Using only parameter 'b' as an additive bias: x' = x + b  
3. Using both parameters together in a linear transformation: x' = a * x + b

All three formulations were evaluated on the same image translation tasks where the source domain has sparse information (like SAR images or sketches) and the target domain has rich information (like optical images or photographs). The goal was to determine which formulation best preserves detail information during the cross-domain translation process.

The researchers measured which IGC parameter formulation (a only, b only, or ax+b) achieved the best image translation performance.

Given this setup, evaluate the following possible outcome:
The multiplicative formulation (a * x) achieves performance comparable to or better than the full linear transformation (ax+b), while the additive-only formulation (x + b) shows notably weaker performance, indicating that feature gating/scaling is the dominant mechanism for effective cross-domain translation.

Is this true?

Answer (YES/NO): NO